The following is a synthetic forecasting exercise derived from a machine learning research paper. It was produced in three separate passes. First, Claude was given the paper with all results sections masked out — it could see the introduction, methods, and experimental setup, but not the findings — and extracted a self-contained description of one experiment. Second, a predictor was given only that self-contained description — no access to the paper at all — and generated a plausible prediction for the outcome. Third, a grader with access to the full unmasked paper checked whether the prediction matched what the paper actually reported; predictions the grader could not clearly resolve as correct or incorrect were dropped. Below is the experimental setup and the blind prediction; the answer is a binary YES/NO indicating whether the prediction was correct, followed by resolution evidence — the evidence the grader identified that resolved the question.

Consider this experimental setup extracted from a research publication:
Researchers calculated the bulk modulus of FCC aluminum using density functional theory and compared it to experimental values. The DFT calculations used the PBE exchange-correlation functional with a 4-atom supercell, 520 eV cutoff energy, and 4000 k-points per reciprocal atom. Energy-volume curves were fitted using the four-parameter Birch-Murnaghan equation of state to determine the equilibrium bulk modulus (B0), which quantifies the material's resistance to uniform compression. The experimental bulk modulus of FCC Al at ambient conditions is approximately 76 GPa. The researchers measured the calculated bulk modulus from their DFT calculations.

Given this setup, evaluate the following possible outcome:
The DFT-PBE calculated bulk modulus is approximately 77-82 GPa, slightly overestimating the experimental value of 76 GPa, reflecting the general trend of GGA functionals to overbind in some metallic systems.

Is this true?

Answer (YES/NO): YES